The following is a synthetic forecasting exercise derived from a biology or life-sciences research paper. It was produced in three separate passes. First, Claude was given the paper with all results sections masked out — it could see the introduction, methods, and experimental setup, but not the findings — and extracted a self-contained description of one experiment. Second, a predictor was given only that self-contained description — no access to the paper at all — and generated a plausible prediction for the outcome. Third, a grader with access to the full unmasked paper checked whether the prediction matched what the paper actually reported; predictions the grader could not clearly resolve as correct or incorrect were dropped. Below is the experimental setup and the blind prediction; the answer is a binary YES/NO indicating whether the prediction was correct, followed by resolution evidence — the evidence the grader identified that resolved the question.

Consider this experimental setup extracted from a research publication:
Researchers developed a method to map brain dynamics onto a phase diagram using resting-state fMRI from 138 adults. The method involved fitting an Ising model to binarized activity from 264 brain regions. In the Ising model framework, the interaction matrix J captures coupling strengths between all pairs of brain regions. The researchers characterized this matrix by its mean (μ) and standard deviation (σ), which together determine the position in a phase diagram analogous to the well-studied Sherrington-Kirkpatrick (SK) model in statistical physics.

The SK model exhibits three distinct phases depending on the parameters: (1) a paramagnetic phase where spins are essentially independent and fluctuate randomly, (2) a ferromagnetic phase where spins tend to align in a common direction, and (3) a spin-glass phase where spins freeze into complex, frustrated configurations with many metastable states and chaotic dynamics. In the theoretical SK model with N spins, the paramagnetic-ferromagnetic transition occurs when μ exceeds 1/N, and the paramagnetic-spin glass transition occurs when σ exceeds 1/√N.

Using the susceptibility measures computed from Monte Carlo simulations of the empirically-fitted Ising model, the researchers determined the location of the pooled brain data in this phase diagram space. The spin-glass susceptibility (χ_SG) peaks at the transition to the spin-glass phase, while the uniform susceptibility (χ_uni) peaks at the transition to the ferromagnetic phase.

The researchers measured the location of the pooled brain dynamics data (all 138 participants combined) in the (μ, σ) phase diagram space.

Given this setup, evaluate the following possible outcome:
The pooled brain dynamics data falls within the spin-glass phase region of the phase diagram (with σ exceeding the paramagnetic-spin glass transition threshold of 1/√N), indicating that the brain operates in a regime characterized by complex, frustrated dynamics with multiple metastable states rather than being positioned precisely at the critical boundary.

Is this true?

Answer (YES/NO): NO